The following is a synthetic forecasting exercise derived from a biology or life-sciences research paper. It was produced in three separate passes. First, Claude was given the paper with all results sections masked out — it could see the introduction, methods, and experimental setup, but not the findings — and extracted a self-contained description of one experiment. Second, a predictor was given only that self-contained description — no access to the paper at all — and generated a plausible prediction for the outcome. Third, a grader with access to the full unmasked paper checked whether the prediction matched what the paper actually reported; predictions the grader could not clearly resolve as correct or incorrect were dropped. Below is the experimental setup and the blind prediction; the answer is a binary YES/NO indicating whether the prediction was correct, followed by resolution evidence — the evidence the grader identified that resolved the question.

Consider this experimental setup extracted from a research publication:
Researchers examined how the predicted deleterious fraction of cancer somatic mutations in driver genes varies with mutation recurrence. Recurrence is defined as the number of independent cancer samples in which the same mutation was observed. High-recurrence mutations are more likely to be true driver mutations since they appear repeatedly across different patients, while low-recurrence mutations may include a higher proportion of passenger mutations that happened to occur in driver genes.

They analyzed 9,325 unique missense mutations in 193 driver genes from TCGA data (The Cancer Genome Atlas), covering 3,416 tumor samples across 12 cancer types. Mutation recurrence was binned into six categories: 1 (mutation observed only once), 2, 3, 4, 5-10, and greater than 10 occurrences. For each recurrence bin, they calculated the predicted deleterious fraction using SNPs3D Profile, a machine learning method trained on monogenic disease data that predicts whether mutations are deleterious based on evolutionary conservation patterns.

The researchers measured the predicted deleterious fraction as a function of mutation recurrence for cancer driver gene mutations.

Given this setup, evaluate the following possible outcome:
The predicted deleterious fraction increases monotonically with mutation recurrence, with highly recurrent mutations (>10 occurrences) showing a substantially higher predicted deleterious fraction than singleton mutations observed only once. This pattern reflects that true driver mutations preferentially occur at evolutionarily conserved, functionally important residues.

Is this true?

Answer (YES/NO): YES